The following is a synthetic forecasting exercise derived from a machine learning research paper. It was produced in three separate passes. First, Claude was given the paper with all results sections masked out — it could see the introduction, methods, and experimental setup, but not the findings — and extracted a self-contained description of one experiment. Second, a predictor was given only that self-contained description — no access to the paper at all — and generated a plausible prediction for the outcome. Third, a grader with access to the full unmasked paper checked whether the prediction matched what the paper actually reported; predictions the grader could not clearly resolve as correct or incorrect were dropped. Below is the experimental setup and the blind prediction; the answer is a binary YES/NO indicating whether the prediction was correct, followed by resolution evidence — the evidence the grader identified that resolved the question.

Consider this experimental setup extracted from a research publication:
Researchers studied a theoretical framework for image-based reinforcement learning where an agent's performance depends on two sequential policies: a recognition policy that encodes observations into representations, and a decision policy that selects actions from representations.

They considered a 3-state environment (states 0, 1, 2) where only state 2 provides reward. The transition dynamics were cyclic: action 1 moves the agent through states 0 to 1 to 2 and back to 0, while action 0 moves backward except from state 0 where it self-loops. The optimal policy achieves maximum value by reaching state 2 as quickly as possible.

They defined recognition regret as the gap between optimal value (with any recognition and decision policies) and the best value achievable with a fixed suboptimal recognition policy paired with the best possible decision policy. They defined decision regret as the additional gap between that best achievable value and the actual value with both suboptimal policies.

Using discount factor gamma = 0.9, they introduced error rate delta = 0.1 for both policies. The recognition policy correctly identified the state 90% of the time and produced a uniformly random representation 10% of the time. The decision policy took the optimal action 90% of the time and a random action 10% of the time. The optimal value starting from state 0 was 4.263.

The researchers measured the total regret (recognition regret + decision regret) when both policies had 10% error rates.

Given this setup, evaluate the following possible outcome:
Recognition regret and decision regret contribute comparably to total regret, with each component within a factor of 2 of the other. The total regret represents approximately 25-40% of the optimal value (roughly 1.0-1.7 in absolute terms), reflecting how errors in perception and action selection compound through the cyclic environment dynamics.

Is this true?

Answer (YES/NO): NO